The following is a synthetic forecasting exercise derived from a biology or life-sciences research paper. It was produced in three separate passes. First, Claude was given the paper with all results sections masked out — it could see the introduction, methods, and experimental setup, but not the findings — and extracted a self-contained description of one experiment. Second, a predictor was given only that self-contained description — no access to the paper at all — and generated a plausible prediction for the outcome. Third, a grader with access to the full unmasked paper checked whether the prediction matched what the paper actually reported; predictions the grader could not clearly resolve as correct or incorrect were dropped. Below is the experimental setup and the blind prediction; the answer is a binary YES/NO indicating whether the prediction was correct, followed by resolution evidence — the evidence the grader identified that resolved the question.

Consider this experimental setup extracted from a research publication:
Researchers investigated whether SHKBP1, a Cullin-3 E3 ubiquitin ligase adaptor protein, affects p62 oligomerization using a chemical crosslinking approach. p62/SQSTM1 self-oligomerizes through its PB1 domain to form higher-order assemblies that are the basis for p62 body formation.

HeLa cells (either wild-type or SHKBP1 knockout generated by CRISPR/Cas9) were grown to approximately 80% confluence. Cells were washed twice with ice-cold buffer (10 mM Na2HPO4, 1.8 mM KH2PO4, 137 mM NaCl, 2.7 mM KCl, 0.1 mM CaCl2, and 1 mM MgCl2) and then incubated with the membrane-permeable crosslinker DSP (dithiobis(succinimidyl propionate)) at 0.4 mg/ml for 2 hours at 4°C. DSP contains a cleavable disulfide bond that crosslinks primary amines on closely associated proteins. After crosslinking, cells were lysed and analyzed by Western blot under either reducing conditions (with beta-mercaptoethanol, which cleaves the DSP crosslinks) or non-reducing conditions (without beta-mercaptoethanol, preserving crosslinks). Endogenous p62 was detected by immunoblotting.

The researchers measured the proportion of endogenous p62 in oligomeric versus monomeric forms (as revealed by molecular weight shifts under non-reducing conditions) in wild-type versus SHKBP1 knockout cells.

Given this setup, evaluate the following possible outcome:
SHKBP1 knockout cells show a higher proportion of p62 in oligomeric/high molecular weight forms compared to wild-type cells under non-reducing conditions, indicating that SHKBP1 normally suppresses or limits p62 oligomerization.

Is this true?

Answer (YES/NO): YES